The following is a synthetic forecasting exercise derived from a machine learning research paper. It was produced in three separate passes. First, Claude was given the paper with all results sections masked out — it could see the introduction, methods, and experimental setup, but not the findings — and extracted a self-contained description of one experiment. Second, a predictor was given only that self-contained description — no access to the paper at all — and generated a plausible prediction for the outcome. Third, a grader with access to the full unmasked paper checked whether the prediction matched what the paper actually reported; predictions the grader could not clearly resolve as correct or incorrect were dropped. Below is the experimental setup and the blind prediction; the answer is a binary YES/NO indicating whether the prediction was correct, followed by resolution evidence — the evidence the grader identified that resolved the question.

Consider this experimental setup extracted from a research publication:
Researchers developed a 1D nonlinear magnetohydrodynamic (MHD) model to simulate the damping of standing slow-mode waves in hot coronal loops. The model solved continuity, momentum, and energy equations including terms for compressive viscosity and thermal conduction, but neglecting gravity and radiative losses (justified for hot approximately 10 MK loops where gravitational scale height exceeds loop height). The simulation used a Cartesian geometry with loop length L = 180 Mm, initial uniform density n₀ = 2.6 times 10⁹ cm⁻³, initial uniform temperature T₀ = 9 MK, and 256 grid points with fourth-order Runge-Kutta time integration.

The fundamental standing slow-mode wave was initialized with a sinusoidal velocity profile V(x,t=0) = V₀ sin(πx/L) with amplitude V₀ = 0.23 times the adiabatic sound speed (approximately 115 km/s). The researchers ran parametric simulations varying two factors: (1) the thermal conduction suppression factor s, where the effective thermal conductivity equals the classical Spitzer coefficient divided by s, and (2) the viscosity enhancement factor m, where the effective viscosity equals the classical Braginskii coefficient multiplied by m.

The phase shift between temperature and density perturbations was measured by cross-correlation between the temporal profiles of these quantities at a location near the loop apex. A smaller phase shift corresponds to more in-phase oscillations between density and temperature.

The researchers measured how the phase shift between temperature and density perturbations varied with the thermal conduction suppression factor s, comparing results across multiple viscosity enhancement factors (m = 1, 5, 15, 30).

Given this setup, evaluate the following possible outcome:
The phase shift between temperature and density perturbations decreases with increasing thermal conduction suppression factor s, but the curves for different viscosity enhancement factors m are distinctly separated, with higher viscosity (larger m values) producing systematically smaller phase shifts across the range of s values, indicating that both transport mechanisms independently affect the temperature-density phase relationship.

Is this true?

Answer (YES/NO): NO